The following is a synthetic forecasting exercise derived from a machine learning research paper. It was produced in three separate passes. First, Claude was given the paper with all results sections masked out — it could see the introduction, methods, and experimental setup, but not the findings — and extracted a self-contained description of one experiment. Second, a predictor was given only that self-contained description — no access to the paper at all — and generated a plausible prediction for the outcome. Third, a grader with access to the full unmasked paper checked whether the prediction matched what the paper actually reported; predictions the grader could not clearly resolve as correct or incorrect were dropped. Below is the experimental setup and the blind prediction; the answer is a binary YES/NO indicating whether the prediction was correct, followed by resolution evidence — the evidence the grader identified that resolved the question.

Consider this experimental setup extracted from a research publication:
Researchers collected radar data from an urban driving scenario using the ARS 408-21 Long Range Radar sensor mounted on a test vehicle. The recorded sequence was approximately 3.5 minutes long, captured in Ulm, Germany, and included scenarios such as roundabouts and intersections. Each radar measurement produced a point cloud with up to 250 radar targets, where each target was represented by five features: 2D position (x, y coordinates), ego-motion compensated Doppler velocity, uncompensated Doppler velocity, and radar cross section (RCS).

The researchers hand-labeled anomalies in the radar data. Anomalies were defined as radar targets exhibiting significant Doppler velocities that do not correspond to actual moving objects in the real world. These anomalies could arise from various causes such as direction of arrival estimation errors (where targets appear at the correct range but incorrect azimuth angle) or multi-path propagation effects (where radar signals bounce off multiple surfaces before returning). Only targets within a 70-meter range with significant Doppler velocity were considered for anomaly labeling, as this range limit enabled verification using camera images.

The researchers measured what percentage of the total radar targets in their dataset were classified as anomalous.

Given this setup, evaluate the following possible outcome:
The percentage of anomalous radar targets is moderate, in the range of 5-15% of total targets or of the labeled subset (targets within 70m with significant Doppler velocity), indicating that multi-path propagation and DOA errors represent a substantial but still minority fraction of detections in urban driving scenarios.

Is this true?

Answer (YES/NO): NO